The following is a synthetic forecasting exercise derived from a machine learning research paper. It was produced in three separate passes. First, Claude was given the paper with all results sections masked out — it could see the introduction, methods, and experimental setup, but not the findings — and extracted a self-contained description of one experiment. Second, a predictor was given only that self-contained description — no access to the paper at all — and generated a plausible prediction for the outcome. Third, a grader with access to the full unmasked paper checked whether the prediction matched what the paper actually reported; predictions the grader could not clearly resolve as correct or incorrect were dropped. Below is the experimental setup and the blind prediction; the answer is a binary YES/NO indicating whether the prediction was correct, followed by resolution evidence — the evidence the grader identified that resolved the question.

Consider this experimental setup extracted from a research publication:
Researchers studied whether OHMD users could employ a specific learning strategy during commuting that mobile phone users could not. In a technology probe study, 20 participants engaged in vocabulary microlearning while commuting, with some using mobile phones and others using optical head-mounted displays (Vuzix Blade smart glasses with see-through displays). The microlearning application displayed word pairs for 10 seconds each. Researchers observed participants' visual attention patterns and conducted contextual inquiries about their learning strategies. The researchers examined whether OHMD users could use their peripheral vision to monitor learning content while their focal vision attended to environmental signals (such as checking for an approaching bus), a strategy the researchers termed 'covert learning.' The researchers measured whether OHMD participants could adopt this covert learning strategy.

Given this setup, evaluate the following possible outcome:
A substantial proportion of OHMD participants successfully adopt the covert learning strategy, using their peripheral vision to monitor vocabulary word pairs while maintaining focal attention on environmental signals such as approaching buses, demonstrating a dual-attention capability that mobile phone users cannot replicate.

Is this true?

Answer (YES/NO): YES